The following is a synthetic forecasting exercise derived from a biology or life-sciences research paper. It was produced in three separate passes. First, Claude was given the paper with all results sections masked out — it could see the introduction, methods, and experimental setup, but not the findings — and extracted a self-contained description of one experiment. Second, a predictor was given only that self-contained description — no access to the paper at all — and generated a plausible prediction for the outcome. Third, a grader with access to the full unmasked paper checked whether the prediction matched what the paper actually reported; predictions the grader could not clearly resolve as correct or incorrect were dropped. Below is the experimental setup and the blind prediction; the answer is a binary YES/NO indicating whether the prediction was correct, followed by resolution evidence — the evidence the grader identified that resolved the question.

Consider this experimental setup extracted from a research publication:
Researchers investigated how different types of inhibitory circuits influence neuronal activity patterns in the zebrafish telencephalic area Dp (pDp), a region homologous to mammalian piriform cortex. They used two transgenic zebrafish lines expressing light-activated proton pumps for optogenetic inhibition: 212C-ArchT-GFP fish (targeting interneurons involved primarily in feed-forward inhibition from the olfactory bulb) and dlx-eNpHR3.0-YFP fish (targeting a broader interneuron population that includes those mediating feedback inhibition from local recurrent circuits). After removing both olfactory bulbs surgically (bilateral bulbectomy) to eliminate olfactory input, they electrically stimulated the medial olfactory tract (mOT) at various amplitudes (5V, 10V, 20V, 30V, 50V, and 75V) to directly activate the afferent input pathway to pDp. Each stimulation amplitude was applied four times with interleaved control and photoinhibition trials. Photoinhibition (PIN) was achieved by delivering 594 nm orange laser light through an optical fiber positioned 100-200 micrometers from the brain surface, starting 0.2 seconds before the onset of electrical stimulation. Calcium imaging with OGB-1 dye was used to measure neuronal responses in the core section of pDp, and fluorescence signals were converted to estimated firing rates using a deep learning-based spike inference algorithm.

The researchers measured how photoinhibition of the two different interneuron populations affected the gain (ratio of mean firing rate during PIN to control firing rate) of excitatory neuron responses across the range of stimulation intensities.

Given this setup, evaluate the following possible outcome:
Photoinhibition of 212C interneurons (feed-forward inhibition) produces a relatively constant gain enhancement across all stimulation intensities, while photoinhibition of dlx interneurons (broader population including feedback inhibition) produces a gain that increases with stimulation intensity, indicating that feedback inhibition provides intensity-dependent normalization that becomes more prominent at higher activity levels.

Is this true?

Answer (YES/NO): YES